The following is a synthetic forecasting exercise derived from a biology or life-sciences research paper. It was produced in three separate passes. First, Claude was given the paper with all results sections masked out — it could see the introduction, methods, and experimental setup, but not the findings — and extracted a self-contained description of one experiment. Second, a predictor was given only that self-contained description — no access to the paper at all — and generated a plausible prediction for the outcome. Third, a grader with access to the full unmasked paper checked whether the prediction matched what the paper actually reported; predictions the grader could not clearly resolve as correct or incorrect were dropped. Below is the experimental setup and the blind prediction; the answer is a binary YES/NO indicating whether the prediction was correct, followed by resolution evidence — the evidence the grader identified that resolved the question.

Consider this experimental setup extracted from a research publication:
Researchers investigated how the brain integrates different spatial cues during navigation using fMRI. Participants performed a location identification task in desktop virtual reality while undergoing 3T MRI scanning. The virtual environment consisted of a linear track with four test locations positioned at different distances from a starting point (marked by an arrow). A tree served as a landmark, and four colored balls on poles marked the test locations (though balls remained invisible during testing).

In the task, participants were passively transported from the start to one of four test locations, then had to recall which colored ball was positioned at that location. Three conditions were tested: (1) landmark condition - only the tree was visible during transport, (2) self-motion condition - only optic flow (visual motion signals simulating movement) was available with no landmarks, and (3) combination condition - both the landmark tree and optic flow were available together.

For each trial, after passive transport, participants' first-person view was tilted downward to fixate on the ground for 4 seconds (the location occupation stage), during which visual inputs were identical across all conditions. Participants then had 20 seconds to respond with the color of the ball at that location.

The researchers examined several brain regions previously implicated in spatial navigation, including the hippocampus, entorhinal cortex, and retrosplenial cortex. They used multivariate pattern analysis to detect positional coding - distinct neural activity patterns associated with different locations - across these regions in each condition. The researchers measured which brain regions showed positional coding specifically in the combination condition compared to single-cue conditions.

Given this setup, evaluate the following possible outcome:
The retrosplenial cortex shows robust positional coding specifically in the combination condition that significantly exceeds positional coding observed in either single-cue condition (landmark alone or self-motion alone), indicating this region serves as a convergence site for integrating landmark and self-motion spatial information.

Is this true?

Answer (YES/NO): NO